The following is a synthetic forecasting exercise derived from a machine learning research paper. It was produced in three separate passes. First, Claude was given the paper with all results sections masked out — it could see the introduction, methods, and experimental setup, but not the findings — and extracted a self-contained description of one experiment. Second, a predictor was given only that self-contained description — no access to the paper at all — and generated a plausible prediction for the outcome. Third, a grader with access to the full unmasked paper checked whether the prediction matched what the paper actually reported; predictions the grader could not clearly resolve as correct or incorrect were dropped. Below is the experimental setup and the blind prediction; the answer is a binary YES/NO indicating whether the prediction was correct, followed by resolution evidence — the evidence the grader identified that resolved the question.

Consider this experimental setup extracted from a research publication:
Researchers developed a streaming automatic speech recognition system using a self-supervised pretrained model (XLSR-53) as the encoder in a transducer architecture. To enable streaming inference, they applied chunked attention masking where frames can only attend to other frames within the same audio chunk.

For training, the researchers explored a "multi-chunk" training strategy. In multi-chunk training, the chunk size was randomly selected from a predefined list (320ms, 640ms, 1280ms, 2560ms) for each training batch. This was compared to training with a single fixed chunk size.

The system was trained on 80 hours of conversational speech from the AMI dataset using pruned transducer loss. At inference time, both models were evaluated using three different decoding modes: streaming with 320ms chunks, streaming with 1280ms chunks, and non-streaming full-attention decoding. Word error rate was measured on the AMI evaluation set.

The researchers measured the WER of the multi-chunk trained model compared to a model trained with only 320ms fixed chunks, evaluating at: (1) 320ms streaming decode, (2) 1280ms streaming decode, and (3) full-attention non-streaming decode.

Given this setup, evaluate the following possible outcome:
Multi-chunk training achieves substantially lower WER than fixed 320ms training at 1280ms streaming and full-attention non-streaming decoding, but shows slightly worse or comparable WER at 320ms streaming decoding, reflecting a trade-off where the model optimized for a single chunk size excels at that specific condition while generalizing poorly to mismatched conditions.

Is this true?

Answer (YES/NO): YES